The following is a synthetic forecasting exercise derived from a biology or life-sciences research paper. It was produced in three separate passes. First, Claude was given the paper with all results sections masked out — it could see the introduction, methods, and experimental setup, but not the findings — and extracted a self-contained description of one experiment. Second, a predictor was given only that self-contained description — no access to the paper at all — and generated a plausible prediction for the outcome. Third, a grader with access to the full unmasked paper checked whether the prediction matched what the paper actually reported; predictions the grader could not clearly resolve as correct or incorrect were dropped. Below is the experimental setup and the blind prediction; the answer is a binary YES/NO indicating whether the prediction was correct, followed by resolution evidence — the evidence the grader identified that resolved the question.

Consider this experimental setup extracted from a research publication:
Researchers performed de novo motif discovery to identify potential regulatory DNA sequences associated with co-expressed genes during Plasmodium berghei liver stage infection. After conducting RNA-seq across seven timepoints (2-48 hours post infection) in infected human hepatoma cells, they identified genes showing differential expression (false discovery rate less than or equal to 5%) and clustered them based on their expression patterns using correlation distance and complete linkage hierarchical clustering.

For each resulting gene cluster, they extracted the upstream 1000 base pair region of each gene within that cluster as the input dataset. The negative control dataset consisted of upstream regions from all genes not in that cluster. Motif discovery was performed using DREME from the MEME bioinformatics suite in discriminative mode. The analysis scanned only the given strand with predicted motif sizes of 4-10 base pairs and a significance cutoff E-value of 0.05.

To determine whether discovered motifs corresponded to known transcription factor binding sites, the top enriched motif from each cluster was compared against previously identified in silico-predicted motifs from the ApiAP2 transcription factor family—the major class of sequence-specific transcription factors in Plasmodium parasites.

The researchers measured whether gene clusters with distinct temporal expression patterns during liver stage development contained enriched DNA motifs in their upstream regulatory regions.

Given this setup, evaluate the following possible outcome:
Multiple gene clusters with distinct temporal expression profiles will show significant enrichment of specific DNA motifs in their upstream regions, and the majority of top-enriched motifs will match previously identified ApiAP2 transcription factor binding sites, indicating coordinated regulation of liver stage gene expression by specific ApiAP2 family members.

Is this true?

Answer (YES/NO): NO